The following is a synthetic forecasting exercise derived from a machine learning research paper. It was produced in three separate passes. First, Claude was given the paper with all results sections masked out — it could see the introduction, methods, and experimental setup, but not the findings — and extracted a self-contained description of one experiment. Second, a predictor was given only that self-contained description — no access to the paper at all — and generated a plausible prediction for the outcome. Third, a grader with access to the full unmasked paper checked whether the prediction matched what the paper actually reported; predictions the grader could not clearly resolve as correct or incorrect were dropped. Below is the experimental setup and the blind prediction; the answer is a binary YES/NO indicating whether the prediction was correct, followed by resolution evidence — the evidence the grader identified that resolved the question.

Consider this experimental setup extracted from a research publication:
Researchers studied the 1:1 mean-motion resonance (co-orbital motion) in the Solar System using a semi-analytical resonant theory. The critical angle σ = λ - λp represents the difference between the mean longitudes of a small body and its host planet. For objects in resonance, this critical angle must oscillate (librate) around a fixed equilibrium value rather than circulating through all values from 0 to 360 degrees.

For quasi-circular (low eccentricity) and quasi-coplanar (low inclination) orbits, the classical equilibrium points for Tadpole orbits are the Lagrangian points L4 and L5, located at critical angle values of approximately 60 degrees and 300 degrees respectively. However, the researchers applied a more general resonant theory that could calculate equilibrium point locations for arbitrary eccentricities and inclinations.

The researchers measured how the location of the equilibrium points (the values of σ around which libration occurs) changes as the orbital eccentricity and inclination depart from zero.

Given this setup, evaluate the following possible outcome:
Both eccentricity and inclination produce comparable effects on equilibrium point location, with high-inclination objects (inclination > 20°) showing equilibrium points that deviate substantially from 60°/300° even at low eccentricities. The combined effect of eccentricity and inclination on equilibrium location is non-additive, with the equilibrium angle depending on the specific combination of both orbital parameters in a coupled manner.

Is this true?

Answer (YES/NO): NO